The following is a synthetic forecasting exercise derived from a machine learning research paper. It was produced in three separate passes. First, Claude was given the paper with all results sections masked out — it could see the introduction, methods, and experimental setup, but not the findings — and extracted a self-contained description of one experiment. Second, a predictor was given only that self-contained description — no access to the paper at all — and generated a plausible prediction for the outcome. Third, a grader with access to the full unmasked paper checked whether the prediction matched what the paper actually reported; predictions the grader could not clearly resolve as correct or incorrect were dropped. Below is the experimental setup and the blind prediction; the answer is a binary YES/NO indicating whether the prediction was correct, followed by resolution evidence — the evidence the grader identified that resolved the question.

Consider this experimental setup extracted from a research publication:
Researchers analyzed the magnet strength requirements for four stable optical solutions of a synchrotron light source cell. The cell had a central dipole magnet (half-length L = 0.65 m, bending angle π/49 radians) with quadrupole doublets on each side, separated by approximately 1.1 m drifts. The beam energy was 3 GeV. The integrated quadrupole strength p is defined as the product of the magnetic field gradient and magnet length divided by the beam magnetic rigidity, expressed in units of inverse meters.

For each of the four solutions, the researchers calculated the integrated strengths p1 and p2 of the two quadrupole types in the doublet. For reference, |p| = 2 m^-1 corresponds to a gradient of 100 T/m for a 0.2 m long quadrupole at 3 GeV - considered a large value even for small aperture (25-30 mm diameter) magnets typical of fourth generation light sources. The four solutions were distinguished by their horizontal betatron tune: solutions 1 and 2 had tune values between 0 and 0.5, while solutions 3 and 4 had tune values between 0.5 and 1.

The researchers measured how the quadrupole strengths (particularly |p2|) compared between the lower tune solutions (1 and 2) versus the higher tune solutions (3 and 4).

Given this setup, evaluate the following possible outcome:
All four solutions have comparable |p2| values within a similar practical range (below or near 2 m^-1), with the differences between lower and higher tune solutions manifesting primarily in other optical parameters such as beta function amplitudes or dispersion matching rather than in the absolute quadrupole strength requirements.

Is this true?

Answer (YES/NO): NO